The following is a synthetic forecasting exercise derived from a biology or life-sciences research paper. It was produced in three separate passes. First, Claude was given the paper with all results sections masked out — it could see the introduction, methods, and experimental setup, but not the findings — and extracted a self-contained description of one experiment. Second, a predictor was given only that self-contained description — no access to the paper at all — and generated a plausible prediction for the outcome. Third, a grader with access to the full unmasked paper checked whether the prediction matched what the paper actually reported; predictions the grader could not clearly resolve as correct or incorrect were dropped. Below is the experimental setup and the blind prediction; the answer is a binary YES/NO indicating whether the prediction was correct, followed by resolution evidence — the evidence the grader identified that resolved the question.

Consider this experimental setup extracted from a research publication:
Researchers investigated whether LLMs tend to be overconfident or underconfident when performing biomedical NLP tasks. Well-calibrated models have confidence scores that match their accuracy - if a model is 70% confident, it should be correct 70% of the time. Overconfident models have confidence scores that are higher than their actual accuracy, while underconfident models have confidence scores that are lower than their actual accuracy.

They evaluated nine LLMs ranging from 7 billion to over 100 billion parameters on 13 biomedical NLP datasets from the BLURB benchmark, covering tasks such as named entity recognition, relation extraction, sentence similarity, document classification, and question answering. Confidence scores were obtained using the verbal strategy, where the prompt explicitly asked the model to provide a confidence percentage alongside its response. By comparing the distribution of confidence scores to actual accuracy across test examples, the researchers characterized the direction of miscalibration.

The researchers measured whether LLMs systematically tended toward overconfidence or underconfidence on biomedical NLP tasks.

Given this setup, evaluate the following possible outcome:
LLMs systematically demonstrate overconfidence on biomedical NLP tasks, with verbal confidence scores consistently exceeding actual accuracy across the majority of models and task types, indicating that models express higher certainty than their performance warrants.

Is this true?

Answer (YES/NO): YES